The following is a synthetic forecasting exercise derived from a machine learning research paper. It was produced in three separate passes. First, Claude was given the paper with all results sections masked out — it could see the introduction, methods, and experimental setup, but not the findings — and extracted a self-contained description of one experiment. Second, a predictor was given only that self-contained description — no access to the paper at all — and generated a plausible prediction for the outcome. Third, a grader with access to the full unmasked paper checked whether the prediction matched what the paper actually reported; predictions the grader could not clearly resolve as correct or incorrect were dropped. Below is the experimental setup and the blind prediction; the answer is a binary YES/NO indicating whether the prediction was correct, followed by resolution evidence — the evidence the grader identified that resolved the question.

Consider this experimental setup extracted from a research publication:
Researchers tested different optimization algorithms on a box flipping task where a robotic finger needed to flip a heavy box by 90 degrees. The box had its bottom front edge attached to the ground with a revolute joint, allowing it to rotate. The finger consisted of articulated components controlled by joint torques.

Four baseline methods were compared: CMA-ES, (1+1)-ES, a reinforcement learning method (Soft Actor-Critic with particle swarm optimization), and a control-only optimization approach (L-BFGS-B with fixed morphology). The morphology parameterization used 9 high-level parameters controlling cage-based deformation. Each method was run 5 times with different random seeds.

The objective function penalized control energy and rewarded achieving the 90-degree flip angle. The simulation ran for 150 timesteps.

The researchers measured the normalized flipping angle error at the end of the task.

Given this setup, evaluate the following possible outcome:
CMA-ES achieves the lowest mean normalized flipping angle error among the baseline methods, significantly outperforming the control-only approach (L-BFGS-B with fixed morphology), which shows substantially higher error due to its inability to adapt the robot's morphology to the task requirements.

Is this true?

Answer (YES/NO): YES